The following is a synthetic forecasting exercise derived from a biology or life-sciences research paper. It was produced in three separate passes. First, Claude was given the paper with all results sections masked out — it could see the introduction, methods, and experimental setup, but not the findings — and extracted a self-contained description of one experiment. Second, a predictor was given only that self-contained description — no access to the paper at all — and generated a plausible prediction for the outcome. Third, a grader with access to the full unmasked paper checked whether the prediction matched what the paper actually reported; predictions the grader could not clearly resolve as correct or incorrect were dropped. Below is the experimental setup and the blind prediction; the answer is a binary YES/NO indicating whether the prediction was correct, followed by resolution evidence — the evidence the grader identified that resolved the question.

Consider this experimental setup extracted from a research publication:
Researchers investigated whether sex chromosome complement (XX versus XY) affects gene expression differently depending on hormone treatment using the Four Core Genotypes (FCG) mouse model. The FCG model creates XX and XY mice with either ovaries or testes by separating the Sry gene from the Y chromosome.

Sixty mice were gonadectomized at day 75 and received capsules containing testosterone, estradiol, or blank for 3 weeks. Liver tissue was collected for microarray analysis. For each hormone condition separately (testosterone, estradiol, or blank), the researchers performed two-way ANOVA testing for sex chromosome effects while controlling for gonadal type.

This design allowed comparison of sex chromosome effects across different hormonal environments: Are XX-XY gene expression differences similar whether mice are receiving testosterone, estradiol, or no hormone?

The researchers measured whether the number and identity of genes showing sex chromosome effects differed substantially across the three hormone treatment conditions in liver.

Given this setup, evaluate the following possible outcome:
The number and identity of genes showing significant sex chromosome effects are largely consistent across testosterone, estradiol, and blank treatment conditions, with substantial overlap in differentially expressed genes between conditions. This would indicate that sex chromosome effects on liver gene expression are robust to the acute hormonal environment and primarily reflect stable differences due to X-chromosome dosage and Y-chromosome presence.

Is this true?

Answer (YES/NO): YES